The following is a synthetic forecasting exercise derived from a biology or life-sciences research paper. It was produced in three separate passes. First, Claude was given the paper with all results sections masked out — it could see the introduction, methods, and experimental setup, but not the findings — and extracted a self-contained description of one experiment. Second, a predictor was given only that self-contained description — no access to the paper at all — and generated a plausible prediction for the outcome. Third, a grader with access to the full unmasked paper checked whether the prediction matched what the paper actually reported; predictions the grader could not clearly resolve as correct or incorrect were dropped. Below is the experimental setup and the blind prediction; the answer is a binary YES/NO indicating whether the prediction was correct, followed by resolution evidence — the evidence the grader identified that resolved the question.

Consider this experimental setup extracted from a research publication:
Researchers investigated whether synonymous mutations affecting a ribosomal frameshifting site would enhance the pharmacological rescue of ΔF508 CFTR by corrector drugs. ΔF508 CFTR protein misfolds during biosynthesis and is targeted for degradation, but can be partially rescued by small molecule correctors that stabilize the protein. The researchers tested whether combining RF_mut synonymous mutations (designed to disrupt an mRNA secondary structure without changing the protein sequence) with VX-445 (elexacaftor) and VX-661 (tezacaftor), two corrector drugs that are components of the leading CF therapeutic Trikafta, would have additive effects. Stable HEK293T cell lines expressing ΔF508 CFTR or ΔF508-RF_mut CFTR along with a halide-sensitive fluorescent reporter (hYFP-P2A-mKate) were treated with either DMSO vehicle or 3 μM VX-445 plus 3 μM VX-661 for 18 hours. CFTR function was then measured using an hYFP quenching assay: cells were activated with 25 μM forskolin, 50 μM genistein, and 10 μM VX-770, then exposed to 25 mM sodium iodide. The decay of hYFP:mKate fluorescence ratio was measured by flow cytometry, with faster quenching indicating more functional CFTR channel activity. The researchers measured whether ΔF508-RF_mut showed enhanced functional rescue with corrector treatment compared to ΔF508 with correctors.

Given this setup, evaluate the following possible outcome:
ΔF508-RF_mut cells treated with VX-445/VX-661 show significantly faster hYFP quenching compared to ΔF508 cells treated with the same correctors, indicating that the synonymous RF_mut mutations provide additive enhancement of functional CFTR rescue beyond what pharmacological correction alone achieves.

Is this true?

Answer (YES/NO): YES